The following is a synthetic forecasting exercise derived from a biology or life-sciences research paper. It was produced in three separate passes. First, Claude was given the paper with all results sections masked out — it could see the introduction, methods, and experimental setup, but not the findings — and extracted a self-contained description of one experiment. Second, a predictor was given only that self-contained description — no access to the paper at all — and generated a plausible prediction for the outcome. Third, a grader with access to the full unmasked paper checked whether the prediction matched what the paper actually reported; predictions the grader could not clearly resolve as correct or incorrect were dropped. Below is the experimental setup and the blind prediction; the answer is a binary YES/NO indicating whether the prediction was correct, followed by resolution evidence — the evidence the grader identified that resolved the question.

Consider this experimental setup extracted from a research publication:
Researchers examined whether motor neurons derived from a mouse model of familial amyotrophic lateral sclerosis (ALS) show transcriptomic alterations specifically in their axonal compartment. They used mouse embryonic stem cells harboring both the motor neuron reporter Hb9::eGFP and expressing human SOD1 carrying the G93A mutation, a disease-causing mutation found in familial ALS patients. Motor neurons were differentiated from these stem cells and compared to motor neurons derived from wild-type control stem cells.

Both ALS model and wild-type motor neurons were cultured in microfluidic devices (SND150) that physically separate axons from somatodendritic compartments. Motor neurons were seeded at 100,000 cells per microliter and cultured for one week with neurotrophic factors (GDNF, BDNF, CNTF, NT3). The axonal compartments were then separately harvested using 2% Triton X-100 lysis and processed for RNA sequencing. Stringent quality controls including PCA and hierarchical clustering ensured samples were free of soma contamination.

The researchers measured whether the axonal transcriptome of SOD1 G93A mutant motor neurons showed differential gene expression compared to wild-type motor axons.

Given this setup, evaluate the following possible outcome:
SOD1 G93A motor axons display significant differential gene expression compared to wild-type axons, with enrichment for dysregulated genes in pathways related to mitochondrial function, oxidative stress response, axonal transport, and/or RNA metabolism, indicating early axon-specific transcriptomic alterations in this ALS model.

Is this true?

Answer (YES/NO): NO